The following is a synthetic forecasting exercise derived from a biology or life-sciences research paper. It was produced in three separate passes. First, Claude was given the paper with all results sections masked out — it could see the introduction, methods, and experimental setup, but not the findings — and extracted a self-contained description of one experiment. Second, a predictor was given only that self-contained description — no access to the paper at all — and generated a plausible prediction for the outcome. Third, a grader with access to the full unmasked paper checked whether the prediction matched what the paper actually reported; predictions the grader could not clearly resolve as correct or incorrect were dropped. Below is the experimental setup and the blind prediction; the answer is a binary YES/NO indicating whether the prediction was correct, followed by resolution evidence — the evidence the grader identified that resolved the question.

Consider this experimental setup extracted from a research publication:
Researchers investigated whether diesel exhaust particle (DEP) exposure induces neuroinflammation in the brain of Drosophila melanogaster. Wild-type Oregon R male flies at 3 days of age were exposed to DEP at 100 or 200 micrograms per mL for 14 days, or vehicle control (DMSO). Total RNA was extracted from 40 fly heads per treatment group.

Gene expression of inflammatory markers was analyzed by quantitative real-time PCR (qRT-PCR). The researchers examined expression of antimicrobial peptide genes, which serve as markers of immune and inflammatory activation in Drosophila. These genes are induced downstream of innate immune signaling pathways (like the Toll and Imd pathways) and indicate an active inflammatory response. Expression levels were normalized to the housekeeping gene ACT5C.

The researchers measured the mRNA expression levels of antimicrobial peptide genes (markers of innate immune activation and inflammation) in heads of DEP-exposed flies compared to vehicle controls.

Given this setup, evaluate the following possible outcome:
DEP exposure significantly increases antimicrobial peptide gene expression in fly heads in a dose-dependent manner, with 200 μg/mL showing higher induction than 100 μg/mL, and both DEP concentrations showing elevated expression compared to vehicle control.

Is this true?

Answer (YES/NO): NO